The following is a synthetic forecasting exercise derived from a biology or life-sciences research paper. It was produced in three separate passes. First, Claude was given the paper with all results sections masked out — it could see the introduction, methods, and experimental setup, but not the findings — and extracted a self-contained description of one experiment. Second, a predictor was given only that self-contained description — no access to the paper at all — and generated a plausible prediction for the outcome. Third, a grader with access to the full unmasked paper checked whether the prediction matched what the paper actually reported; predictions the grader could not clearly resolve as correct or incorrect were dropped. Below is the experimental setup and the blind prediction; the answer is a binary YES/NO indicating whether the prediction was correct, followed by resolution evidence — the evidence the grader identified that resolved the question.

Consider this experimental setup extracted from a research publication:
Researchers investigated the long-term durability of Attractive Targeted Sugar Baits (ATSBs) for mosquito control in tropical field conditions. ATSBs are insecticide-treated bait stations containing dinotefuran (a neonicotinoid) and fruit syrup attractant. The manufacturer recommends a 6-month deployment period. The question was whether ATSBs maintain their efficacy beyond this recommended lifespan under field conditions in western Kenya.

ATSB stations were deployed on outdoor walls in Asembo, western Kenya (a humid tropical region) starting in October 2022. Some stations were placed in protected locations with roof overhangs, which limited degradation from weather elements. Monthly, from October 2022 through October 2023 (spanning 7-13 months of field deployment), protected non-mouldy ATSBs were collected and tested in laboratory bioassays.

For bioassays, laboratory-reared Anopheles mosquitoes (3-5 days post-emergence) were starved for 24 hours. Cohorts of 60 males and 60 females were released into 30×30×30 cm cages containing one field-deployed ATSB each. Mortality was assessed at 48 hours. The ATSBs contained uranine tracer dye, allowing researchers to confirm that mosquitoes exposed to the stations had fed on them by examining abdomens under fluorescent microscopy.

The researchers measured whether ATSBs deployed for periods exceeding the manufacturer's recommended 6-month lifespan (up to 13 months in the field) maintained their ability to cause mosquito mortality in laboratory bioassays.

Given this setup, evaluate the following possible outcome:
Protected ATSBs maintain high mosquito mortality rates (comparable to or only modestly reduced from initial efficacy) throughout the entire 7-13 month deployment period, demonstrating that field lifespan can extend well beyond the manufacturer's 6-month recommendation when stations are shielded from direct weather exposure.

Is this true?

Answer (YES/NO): NO